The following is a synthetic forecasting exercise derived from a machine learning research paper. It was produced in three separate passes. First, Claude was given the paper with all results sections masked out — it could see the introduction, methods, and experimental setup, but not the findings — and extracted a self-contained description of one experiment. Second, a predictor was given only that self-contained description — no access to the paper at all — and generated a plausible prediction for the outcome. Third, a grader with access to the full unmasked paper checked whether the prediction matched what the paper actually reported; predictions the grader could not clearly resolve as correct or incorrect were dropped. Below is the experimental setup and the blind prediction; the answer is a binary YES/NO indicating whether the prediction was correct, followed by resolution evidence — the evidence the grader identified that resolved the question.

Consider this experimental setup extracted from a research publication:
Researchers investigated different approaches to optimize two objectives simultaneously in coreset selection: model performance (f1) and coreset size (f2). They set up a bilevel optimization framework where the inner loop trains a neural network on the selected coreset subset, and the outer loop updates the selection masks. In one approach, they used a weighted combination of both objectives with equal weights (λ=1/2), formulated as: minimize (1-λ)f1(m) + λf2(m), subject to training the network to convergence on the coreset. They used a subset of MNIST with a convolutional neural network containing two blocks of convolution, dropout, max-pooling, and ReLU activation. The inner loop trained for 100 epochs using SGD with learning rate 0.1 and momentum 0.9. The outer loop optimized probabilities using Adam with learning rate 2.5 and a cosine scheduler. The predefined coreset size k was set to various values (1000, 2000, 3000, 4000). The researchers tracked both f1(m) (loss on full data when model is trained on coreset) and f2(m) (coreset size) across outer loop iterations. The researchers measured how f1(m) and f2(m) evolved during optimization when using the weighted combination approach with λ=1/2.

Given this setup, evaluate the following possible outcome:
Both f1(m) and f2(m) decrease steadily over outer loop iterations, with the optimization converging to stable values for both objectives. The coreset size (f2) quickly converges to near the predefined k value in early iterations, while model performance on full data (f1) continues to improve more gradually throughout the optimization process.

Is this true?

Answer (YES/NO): NO